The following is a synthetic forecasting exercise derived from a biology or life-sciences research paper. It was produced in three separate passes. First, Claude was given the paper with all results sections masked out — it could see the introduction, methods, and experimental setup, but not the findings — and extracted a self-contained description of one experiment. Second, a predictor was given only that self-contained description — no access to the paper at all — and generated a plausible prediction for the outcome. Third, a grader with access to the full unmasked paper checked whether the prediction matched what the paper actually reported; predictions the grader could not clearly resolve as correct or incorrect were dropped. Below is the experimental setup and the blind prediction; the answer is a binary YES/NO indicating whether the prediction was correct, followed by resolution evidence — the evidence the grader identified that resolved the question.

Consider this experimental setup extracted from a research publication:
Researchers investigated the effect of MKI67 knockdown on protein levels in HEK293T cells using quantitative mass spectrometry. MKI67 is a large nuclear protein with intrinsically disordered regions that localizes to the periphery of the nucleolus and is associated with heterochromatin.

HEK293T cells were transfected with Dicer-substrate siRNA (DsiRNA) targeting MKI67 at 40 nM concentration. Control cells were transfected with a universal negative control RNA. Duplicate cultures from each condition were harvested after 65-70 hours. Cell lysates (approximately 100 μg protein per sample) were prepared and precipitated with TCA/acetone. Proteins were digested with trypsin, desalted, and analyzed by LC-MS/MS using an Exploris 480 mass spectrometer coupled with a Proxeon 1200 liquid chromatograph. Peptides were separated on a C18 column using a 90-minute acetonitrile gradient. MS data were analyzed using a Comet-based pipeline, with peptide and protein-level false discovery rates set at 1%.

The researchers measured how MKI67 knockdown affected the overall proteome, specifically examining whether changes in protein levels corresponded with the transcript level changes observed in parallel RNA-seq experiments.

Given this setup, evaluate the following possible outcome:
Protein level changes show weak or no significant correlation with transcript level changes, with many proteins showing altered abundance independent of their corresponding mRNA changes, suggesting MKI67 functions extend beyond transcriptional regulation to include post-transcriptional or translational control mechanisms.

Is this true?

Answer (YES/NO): YES